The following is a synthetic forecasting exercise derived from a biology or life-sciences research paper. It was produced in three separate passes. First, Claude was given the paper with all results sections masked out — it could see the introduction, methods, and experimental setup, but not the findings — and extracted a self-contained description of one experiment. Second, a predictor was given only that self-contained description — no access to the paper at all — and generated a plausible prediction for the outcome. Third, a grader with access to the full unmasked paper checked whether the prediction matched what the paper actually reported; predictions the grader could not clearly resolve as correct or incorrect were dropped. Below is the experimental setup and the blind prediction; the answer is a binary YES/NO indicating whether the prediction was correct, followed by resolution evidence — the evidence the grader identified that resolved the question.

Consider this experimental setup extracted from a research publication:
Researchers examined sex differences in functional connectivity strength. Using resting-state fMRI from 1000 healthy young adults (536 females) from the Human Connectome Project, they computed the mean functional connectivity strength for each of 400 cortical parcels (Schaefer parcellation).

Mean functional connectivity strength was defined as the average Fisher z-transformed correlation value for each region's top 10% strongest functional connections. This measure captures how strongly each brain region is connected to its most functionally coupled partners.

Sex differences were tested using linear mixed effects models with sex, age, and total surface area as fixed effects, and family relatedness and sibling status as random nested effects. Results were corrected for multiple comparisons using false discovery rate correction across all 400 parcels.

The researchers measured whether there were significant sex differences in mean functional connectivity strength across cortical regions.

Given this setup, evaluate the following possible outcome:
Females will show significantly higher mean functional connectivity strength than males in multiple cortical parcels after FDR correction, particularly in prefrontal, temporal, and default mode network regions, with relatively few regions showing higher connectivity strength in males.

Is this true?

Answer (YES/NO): NO